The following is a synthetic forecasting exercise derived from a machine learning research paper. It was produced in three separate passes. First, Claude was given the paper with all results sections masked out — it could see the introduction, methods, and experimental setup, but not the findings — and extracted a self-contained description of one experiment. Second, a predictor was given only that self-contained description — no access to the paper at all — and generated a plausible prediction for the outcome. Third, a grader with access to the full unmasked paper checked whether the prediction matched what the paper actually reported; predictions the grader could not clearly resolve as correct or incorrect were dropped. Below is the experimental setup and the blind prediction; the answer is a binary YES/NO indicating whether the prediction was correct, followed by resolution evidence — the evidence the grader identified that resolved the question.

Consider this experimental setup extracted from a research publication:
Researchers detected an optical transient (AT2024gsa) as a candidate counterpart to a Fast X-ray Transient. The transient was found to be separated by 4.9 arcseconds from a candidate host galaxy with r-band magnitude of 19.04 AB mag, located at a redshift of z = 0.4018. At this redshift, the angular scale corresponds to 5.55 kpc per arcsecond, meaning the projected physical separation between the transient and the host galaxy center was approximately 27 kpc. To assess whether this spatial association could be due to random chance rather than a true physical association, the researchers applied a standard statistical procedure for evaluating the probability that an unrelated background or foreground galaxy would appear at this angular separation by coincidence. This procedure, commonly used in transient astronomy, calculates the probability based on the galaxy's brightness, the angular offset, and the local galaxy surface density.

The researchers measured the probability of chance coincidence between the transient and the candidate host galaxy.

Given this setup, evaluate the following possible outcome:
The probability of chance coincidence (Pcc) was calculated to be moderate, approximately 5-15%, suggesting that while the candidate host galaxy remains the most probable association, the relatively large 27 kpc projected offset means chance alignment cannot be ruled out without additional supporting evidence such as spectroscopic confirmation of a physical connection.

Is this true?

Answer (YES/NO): NO